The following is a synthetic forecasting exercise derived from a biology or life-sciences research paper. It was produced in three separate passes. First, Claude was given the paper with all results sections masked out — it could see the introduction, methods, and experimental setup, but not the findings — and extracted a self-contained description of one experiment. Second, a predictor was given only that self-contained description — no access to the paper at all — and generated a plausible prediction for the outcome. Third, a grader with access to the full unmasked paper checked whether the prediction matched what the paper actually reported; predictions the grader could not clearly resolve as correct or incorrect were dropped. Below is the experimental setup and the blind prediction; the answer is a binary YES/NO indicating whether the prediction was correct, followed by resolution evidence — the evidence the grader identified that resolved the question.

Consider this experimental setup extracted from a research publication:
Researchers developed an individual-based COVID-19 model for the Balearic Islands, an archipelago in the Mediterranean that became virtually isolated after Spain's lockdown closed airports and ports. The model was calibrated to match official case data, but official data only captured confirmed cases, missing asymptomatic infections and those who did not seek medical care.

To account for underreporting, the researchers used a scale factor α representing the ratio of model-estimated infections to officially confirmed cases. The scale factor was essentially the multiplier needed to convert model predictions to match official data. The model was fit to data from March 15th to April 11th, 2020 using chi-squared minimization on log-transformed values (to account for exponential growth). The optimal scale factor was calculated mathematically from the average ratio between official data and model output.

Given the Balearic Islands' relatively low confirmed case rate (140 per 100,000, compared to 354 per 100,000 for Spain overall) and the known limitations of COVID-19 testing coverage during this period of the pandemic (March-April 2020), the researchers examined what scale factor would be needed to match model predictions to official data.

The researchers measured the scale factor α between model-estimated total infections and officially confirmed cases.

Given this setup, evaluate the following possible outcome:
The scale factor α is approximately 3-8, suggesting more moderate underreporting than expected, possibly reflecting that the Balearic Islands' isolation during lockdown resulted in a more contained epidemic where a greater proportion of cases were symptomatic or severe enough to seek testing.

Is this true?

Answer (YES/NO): NO